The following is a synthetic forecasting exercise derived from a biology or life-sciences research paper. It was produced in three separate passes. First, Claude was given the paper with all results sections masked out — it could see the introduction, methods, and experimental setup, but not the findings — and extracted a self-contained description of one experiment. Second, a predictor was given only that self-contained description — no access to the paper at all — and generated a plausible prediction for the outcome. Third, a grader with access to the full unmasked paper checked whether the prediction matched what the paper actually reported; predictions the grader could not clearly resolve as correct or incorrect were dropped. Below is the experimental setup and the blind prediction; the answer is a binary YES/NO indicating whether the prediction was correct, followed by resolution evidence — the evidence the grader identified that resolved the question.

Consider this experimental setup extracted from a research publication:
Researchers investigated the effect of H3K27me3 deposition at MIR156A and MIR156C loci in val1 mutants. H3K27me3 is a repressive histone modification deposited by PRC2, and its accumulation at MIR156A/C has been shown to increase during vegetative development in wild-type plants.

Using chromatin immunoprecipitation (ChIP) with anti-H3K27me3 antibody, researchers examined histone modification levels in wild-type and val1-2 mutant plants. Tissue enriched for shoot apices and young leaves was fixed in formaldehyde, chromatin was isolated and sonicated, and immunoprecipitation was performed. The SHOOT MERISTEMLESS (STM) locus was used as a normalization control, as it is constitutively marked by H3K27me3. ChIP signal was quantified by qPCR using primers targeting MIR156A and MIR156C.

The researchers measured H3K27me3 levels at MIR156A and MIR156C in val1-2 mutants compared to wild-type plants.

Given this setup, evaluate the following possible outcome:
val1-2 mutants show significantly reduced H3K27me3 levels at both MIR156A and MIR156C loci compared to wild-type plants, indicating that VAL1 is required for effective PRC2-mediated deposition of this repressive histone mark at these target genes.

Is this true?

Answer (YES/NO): NO